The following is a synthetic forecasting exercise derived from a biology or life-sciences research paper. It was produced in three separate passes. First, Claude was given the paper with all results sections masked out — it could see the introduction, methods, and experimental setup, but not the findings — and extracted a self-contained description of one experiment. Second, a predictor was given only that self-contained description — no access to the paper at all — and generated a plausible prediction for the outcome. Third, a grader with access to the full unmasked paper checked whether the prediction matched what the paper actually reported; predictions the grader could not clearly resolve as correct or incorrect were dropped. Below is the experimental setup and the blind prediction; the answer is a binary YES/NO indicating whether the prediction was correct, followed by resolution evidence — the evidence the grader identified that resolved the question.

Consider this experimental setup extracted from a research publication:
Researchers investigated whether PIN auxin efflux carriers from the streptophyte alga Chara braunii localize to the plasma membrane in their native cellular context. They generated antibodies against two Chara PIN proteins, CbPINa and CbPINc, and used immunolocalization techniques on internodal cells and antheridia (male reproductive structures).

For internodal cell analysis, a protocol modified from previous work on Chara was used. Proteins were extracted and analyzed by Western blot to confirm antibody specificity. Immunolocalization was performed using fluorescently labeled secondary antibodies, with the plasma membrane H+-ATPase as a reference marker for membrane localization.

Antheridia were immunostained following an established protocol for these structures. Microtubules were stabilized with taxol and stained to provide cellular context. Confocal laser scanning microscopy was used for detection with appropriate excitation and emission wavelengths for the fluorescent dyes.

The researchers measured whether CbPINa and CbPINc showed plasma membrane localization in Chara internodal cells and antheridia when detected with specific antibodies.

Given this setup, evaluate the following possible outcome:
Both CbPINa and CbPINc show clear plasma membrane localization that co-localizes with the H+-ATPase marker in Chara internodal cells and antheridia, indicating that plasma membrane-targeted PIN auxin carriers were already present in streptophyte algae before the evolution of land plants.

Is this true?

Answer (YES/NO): NO